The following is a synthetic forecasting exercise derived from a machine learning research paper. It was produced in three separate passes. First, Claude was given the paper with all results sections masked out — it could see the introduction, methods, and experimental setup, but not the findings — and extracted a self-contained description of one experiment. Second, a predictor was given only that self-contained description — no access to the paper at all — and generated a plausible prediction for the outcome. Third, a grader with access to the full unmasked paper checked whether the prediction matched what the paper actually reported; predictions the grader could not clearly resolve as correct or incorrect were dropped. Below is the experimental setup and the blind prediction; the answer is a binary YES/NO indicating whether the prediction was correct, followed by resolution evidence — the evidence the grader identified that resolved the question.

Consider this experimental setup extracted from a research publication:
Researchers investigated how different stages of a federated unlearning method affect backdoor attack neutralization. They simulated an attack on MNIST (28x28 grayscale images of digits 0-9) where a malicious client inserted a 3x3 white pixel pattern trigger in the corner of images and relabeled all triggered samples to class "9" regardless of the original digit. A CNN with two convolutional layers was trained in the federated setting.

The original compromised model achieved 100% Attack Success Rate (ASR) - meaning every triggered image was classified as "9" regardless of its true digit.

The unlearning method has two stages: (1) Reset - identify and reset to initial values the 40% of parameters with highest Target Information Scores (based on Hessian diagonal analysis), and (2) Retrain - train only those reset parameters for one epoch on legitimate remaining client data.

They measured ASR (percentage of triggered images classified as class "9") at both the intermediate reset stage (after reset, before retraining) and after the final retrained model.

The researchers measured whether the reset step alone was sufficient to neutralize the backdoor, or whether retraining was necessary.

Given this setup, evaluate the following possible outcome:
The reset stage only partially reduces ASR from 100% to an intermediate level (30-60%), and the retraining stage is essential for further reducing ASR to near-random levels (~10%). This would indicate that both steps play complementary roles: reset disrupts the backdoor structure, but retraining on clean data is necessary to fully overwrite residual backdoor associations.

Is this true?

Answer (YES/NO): NO